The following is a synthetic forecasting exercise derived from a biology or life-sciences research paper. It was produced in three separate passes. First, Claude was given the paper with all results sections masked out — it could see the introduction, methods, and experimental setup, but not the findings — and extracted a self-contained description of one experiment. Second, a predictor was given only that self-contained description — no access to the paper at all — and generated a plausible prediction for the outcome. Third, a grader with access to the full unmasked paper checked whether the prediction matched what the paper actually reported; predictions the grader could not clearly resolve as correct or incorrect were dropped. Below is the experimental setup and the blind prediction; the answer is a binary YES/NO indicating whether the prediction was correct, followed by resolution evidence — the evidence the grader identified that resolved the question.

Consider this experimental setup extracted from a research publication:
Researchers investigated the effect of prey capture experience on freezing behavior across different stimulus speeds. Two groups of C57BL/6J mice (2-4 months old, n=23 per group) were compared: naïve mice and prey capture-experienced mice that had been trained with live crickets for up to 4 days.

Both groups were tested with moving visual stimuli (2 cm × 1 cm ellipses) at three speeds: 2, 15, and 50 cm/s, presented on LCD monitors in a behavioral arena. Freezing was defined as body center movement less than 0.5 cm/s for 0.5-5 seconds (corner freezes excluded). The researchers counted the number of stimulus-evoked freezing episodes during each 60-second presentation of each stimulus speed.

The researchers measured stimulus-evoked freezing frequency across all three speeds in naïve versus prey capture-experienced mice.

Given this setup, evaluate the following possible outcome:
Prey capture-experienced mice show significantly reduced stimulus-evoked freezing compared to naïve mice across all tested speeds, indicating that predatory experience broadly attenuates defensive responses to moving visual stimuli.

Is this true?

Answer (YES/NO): NO